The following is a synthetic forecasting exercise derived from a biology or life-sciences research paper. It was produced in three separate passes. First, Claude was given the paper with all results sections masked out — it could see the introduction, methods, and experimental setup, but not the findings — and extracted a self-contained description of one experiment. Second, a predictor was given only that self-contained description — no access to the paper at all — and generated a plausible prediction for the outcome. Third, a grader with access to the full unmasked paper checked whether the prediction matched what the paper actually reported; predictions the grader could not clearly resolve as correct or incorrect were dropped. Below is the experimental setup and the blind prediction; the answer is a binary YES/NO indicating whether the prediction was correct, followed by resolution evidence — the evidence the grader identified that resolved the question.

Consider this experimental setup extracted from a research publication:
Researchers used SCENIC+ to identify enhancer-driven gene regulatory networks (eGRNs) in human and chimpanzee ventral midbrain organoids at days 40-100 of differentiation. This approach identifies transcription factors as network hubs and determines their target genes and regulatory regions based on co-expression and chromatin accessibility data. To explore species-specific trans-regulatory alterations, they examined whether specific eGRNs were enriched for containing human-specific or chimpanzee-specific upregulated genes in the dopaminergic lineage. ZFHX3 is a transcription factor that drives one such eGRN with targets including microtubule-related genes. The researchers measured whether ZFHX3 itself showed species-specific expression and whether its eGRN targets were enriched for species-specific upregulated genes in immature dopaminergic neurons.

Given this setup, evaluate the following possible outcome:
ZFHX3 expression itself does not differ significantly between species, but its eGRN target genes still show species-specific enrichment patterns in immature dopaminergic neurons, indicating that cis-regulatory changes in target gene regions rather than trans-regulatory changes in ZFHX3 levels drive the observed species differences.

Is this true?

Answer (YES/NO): NO